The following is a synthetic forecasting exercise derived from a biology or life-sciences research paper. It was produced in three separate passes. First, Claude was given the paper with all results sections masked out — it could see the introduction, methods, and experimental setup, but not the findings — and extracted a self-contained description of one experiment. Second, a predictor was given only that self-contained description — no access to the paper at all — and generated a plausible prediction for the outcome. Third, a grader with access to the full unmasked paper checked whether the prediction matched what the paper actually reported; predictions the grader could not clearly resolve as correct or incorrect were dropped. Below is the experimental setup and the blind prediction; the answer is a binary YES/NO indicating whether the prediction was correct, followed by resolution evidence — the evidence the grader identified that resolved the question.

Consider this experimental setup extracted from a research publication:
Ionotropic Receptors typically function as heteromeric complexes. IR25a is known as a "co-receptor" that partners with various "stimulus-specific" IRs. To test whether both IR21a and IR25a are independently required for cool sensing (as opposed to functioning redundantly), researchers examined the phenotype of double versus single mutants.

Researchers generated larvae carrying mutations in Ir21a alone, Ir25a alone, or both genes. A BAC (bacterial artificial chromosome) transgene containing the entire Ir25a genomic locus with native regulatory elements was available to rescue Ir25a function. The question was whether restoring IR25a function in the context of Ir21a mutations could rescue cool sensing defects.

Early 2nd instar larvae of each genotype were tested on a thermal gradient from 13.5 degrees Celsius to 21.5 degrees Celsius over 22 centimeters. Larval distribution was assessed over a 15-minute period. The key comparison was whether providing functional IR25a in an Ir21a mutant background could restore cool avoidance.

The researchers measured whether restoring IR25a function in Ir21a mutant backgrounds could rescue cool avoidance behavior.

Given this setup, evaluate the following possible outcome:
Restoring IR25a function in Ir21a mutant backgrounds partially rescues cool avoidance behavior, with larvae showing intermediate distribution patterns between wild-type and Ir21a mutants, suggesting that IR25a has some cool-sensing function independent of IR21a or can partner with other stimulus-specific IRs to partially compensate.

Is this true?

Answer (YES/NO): NO